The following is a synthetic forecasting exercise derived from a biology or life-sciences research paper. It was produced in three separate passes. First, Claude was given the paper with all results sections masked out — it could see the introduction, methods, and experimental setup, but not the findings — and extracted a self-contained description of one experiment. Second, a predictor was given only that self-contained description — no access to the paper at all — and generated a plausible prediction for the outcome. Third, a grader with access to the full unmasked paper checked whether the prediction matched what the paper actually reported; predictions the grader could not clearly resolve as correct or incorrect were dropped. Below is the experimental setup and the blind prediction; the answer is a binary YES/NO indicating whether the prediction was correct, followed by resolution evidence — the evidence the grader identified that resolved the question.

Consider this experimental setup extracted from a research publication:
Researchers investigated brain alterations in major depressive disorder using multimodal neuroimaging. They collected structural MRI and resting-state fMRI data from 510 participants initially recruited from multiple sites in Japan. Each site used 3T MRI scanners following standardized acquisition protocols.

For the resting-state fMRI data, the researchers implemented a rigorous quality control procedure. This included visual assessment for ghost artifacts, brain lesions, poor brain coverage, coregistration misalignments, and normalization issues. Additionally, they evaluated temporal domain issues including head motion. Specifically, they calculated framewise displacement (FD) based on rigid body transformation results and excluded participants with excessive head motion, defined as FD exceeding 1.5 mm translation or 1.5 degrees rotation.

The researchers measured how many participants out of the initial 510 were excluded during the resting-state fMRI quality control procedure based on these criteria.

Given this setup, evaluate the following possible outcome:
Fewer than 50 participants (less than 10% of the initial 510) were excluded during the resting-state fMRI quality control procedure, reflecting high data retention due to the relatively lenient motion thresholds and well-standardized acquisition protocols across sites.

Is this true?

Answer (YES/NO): YES